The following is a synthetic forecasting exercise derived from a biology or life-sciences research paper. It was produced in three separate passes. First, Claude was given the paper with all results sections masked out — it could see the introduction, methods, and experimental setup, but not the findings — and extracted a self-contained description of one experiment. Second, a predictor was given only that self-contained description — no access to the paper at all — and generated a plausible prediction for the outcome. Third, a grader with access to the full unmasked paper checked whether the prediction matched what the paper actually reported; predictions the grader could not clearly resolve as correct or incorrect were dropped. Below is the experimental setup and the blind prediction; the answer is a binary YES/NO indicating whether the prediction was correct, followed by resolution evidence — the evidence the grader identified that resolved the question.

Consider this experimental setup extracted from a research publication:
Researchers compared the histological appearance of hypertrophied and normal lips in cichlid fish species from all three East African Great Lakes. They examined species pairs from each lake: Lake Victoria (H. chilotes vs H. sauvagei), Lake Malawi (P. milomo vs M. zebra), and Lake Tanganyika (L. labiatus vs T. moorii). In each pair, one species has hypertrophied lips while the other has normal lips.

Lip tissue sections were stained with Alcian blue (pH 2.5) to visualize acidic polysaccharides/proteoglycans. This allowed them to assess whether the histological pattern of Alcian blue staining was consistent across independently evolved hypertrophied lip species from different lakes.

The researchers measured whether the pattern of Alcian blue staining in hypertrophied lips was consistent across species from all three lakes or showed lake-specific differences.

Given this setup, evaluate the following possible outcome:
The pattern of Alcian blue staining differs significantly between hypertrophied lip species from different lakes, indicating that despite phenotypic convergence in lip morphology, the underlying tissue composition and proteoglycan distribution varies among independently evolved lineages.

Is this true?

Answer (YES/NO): NO